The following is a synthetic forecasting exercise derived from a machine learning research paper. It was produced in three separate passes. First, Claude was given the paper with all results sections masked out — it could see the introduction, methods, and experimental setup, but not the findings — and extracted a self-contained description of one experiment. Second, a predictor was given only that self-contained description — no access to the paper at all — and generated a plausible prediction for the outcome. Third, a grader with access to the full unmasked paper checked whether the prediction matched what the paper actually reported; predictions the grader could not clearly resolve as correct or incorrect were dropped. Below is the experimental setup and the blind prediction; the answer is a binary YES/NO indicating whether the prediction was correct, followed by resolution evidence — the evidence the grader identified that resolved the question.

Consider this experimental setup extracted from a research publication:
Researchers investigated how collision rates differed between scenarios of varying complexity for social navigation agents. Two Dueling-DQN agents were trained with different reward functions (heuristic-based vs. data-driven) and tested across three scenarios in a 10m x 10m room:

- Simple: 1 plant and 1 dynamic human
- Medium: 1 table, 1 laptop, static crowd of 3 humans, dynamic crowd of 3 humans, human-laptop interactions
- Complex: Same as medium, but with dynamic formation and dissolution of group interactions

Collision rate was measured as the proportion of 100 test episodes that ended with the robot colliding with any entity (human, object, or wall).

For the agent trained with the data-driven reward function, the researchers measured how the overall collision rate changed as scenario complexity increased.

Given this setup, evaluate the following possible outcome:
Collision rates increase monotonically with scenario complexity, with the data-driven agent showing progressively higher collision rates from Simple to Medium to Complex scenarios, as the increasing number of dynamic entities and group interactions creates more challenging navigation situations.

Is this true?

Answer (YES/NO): NO